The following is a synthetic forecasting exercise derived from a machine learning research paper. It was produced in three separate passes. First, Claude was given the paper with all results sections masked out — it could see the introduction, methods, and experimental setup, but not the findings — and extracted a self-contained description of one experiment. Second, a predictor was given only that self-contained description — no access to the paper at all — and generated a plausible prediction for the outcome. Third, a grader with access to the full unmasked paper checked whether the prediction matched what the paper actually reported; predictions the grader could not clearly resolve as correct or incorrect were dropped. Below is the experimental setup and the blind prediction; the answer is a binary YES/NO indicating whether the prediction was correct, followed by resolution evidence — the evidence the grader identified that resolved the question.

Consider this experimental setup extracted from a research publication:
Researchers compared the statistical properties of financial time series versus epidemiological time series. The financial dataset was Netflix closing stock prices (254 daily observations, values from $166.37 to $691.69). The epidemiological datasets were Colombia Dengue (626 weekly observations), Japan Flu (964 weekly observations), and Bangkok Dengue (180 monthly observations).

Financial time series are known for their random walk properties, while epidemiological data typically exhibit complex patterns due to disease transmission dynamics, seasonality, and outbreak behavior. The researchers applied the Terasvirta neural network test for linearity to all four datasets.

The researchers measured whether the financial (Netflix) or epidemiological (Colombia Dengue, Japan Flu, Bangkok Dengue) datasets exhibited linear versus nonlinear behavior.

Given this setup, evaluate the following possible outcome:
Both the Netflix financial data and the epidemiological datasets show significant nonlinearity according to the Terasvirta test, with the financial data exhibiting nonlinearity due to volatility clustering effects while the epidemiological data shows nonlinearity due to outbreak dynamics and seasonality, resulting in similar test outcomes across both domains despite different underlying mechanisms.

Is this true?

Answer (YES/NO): NO